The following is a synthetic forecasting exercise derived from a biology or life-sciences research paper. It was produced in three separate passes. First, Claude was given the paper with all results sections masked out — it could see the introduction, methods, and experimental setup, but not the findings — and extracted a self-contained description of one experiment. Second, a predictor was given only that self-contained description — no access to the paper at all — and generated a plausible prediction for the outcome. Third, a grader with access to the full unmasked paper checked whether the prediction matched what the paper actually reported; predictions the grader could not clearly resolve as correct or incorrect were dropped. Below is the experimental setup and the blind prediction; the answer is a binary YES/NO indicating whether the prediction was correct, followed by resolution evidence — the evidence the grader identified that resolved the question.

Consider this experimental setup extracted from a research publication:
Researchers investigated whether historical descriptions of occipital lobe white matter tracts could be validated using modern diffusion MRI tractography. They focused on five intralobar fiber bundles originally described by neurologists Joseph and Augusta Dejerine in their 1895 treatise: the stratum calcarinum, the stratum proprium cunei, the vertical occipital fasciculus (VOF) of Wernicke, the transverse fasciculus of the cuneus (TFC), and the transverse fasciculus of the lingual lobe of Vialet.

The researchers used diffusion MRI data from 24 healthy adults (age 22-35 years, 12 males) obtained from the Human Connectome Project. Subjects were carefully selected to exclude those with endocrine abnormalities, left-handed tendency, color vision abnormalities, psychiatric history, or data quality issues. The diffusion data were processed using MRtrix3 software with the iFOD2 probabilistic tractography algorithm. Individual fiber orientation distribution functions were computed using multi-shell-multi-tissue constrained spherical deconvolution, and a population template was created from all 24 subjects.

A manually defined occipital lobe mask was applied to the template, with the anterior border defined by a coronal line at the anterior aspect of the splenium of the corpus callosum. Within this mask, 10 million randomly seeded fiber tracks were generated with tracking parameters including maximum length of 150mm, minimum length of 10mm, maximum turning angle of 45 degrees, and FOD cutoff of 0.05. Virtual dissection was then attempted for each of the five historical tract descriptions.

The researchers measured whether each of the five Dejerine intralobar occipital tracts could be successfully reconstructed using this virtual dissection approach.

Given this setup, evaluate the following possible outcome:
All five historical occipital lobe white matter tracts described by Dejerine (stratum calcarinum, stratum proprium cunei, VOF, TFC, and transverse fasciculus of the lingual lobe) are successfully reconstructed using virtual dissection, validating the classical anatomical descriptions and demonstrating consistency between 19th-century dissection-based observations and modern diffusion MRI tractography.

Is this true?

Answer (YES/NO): NO